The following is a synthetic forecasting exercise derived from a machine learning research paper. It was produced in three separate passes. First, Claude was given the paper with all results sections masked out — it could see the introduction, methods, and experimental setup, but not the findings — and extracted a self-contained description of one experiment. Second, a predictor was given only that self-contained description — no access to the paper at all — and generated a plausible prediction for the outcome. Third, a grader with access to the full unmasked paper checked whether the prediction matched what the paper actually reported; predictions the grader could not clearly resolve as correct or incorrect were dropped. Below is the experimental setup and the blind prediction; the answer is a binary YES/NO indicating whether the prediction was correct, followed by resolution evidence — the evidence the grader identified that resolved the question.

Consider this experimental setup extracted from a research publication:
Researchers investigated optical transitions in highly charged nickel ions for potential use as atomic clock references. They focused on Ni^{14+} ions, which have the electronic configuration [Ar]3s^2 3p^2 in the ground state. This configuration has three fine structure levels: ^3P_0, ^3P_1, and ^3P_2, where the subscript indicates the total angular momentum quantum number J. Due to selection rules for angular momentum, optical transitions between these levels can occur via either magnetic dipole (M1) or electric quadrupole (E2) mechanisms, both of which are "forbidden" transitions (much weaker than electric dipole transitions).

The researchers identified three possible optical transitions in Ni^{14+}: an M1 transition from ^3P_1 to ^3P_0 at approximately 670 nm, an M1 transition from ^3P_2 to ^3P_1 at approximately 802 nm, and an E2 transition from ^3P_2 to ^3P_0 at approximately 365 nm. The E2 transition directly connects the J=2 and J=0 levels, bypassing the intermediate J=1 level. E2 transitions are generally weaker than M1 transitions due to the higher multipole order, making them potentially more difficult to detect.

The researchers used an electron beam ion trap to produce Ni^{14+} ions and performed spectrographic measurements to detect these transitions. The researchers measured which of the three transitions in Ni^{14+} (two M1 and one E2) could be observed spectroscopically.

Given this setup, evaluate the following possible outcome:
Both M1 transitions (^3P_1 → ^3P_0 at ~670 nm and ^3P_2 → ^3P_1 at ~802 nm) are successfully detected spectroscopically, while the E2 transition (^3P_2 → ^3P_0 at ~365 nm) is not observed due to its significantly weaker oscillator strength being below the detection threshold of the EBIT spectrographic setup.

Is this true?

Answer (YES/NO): YES